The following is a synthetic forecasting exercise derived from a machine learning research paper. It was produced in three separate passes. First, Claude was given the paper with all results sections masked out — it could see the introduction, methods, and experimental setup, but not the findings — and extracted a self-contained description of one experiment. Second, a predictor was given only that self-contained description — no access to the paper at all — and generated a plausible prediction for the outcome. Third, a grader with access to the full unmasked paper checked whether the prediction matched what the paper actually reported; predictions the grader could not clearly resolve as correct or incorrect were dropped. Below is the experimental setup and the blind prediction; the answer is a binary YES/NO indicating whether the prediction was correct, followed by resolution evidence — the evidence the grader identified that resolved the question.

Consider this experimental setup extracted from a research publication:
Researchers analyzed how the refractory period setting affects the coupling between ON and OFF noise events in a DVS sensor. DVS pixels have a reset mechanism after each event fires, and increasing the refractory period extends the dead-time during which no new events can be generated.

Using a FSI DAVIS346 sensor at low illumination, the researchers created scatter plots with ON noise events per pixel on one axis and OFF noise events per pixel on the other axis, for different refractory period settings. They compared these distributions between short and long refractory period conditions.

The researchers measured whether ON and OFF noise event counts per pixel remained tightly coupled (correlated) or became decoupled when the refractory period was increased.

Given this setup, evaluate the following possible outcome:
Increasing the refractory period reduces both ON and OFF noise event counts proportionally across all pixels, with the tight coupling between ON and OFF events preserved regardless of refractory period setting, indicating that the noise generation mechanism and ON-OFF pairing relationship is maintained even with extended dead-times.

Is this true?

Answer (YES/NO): NO